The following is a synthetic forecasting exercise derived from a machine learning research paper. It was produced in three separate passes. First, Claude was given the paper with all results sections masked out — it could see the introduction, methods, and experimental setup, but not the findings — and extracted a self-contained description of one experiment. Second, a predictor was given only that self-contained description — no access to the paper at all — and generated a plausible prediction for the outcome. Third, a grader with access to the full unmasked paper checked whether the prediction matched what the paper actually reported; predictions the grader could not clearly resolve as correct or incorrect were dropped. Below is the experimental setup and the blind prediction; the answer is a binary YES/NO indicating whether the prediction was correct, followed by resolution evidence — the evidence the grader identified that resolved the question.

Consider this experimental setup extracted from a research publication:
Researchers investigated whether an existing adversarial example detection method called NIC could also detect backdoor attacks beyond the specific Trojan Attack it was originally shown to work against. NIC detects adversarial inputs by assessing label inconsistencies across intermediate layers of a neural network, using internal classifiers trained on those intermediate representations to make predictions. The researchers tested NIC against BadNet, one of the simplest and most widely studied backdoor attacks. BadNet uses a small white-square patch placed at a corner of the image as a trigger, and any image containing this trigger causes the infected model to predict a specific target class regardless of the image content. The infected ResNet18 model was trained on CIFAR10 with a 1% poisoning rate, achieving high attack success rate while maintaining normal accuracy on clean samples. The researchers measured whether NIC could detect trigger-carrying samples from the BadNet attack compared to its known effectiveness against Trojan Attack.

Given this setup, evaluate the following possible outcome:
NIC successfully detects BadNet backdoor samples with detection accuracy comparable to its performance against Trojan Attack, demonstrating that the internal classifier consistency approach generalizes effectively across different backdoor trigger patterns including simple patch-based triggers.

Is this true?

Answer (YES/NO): NO